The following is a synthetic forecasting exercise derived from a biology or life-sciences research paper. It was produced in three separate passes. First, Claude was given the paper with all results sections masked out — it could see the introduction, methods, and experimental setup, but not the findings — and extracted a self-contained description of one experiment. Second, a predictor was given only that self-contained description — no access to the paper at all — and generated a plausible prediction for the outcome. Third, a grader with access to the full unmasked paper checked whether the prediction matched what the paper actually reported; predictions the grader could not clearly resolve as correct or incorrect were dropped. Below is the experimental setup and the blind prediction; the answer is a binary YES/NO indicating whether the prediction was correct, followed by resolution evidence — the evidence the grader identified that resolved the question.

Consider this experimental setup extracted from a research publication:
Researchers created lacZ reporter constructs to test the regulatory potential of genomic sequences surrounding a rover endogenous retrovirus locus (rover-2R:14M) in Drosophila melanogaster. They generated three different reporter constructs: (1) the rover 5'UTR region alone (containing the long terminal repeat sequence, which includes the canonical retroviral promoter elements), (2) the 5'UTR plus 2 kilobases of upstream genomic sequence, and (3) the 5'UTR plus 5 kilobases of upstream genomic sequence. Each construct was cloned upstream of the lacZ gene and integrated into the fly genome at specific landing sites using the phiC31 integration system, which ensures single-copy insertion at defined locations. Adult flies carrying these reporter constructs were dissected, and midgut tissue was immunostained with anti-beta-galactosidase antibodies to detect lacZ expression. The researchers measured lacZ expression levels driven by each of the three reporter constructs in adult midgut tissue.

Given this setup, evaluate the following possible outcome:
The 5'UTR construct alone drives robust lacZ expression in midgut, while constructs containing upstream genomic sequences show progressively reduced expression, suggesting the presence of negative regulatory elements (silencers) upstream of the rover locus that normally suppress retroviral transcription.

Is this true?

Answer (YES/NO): NO